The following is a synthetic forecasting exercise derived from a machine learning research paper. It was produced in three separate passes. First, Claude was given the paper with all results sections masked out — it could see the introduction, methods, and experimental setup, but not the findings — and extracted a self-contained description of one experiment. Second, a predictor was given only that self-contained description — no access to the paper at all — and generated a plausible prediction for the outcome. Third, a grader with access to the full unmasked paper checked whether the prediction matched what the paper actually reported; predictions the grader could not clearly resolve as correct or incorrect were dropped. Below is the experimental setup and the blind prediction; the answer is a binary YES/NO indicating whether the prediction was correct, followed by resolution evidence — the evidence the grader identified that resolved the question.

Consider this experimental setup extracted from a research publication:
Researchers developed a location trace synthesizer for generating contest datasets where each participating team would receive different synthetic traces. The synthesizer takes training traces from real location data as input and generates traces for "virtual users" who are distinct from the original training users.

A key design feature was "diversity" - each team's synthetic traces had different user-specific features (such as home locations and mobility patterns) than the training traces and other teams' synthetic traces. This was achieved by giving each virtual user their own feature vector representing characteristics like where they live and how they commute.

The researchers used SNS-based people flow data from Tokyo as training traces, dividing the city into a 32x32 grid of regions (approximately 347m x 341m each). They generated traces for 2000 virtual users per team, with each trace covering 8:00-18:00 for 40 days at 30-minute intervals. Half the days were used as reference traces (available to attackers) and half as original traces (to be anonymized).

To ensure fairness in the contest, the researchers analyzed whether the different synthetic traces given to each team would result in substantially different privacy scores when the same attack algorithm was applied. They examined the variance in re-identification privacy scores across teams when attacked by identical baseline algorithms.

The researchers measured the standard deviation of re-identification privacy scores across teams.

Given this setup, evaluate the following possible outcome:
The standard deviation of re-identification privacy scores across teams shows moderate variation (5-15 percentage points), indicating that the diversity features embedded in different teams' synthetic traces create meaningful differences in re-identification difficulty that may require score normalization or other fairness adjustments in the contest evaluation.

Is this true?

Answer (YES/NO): NO